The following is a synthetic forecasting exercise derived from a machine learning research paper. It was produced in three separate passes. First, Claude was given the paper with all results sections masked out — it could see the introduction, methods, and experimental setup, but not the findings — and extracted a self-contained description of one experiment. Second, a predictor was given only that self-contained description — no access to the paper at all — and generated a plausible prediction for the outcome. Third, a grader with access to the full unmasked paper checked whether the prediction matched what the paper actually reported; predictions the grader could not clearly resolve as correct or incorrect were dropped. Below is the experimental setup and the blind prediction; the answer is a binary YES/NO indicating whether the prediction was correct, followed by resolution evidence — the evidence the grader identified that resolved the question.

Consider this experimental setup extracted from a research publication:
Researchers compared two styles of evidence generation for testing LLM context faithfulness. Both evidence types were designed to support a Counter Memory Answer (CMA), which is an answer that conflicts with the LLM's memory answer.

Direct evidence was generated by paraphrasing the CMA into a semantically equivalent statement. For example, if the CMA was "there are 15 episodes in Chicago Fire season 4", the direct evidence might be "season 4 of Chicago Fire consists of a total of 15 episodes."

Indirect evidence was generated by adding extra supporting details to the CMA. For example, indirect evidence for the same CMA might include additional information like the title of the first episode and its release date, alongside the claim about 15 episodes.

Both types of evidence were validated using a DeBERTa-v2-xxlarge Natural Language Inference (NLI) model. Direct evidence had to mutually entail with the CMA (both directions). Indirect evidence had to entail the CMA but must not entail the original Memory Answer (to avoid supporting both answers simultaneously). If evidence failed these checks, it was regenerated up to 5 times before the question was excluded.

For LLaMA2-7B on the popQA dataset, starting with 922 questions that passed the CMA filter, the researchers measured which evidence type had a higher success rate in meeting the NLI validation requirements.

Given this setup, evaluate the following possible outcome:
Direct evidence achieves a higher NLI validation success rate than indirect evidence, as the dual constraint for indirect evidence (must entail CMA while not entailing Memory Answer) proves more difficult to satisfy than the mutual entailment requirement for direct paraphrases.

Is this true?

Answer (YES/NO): YES